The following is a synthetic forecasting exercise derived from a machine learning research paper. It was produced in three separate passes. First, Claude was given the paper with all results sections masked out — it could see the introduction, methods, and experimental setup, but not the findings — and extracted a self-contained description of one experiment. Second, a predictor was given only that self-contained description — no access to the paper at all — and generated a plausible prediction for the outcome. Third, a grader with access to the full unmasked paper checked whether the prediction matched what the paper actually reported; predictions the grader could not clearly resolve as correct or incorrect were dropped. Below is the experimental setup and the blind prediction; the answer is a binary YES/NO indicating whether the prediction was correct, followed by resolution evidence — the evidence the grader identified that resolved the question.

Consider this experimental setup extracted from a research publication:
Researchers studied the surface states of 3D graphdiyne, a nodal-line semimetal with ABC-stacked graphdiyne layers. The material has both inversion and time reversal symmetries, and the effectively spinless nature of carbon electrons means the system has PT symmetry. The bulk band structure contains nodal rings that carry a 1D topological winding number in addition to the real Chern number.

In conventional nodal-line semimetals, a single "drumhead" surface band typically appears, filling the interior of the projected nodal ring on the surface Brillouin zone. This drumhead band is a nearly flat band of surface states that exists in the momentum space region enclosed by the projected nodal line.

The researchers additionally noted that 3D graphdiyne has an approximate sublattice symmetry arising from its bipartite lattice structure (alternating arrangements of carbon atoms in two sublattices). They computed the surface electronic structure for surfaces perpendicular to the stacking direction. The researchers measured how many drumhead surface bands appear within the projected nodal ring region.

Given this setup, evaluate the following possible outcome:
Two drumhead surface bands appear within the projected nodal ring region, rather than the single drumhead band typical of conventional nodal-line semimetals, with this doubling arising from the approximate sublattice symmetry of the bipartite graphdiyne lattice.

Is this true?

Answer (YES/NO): YES